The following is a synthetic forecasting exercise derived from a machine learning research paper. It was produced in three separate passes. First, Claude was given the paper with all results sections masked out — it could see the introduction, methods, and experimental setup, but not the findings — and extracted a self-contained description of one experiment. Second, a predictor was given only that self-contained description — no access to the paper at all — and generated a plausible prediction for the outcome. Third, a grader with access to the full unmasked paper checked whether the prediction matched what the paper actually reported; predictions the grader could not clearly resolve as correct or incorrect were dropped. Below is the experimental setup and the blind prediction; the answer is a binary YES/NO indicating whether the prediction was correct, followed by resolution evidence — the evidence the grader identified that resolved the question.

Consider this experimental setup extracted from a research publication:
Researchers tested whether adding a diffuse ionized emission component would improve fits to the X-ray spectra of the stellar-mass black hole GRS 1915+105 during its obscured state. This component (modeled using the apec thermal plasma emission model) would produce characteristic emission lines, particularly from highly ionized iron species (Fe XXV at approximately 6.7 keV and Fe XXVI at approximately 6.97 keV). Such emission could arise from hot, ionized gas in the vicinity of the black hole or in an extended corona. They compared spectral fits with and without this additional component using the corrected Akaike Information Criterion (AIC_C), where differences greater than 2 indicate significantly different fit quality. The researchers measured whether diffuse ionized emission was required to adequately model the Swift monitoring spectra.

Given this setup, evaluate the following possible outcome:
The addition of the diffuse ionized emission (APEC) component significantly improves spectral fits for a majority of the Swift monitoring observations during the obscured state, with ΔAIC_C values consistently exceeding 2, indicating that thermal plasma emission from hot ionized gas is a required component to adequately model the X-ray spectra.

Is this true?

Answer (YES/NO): NO